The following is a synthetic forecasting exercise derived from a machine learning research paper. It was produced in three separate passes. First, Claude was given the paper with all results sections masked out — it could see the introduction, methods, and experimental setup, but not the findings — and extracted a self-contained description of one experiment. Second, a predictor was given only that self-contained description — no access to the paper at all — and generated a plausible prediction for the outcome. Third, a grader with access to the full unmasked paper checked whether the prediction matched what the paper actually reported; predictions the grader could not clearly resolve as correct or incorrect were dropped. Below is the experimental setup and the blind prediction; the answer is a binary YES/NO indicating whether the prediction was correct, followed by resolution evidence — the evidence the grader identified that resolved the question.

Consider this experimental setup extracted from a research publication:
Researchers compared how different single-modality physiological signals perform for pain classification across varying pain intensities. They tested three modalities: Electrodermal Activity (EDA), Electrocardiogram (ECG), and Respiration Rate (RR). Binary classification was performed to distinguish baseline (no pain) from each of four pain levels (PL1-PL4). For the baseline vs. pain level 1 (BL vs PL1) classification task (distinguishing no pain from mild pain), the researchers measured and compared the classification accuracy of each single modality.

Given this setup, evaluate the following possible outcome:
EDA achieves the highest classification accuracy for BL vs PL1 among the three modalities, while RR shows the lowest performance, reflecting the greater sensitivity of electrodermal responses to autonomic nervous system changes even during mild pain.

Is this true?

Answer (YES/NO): NO